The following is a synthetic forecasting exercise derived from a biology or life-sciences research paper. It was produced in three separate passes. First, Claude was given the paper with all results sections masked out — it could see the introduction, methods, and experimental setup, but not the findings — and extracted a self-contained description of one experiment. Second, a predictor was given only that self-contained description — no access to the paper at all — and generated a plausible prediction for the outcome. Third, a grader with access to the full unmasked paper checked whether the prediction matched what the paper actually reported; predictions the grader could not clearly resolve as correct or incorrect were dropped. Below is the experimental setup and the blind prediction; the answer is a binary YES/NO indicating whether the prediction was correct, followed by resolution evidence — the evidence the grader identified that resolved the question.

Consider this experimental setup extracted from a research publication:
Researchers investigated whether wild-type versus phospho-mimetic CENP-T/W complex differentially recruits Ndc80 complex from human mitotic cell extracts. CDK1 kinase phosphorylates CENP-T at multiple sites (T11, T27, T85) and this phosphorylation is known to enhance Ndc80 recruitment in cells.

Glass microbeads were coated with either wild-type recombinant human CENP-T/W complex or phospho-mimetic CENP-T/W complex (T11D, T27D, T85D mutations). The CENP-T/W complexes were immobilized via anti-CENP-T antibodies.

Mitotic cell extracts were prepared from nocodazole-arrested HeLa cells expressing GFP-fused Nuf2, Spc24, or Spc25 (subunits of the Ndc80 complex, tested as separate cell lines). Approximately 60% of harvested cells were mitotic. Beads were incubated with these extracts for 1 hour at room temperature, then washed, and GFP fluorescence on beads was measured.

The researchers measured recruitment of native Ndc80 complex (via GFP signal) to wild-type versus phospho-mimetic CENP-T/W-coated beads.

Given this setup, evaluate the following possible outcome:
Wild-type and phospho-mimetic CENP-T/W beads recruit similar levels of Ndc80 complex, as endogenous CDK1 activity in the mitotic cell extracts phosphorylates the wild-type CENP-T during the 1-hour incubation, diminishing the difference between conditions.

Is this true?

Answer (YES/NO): NO